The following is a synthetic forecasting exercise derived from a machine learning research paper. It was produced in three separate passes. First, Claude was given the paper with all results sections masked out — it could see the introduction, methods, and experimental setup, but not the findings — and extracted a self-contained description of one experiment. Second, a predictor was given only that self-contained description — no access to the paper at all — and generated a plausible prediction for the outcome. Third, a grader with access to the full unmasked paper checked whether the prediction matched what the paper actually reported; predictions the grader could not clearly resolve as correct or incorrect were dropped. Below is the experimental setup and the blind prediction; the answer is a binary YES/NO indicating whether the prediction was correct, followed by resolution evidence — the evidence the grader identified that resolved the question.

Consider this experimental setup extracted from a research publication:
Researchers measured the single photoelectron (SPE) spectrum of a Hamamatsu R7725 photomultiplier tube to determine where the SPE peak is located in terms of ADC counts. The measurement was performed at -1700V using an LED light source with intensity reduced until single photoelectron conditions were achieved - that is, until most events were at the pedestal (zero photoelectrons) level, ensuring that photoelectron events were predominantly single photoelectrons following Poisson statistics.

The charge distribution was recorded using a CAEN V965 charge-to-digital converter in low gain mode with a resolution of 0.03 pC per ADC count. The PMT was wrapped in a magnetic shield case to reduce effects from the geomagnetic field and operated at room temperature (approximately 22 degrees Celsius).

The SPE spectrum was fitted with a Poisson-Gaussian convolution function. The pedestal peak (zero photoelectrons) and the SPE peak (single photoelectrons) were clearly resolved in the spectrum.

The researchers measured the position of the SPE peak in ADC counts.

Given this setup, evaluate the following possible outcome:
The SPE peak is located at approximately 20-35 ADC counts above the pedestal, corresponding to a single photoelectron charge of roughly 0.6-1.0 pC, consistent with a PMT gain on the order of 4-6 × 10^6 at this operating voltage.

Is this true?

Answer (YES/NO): NO